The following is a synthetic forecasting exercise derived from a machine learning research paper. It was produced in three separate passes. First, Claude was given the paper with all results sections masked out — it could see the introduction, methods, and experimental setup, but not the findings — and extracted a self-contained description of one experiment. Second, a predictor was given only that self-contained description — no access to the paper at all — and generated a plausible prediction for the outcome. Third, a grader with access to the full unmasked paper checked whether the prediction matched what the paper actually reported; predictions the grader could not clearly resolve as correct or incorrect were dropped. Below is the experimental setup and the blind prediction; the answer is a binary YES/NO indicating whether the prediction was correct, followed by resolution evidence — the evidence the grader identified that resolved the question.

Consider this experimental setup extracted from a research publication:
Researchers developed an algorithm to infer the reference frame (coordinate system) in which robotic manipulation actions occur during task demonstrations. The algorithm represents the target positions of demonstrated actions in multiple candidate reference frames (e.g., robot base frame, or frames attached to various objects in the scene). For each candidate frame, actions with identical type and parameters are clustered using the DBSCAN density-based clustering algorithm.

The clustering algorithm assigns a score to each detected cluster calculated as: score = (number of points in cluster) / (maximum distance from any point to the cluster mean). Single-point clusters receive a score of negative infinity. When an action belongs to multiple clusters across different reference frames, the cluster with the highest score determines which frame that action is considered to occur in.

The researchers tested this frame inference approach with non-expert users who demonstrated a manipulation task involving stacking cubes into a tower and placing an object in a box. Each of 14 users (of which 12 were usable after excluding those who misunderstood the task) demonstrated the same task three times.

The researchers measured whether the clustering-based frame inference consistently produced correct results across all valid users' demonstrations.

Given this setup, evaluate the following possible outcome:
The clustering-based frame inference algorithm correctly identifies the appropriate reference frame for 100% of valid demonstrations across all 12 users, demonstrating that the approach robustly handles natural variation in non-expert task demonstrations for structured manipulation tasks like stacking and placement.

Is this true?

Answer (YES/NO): NO